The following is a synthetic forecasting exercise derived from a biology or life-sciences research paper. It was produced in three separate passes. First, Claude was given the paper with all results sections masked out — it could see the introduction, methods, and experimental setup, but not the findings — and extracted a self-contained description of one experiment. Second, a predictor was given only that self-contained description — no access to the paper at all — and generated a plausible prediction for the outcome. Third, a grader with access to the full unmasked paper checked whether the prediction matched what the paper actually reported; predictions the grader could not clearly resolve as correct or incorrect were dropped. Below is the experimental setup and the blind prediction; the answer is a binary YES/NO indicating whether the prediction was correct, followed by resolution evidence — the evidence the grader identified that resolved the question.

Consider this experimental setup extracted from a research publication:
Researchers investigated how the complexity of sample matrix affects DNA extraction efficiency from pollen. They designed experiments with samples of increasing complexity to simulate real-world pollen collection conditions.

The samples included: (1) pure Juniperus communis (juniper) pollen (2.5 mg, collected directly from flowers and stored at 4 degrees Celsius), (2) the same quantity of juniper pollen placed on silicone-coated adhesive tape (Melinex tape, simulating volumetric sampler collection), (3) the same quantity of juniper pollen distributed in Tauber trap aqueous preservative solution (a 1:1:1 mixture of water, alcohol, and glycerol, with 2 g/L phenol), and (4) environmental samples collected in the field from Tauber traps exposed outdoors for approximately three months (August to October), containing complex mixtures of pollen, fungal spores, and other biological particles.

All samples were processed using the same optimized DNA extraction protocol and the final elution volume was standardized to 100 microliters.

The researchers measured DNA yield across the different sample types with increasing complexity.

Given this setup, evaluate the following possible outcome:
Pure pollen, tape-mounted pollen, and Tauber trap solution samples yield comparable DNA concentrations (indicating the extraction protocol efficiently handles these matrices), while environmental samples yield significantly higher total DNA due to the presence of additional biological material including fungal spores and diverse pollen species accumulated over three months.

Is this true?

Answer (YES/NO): NO